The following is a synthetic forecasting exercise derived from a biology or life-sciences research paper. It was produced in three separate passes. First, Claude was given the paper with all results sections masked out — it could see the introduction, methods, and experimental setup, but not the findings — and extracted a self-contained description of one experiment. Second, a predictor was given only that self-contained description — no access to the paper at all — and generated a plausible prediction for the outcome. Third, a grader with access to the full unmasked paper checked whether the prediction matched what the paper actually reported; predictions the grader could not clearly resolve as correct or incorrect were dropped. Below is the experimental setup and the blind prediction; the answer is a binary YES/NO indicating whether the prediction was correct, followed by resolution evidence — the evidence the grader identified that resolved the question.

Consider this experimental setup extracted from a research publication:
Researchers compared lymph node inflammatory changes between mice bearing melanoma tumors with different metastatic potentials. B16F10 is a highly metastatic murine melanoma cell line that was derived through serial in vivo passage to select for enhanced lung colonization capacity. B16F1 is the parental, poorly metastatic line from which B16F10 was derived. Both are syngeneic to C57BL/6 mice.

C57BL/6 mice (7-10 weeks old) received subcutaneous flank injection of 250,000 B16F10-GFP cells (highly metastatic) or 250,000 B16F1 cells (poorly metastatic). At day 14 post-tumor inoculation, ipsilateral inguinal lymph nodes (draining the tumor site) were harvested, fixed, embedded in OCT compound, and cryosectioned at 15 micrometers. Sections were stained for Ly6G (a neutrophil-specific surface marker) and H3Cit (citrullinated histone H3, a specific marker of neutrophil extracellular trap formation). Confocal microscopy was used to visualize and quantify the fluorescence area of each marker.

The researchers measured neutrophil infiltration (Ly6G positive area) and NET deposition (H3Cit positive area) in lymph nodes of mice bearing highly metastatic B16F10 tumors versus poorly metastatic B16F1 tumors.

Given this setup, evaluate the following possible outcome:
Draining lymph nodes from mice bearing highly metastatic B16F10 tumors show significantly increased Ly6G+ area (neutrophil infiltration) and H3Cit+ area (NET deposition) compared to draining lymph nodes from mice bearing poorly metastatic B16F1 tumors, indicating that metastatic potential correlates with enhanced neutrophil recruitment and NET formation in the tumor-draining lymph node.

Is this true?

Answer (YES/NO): YES